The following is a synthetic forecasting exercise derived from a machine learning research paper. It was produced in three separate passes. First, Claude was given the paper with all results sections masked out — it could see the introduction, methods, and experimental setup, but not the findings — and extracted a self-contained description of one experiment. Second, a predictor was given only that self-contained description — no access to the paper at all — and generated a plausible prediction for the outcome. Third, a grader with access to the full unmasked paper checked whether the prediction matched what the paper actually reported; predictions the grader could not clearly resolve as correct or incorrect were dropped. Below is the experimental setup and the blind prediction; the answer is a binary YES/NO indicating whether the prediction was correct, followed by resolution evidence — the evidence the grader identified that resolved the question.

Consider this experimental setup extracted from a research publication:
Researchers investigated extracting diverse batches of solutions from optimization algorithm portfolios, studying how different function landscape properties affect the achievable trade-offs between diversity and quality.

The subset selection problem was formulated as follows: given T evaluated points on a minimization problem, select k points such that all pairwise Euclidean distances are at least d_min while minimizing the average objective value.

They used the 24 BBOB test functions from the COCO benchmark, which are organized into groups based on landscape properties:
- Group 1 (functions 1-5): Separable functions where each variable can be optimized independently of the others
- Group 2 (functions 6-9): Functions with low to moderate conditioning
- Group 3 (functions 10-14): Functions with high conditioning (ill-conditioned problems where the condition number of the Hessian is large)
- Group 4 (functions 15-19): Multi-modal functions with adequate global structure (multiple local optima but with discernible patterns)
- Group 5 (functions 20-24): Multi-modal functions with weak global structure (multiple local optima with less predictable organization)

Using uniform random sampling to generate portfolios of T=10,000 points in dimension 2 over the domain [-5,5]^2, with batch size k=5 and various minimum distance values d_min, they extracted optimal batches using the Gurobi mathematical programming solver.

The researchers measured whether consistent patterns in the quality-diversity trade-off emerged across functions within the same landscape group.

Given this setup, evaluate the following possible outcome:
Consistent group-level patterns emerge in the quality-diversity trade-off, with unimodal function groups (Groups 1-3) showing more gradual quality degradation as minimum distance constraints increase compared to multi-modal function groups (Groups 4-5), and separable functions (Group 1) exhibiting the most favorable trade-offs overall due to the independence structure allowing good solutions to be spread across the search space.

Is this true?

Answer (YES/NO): NO